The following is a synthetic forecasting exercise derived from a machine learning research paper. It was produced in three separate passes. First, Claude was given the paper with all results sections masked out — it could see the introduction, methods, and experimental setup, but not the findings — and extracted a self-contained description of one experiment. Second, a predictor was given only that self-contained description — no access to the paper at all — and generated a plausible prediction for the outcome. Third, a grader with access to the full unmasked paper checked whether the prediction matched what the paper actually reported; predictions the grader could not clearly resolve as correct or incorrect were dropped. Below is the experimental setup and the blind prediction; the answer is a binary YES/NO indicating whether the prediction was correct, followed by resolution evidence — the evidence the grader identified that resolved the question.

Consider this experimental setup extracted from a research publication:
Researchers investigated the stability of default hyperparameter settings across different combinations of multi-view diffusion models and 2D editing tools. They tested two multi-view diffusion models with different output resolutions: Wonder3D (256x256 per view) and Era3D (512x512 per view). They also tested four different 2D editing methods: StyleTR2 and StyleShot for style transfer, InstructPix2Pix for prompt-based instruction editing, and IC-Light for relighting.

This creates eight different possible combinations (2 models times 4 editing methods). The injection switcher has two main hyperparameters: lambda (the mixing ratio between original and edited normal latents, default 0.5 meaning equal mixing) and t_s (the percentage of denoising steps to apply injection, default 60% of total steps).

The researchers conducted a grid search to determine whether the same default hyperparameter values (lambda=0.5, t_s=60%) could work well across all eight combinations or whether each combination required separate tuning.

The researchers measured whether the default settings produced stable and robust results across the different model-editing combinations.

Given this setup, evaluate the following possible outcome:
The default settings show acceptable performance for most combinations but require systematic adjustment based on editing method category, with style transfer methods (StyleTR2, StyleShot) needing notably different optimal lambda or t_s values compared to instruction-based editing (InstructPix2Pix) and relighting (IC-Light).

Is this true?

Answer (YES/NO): NO